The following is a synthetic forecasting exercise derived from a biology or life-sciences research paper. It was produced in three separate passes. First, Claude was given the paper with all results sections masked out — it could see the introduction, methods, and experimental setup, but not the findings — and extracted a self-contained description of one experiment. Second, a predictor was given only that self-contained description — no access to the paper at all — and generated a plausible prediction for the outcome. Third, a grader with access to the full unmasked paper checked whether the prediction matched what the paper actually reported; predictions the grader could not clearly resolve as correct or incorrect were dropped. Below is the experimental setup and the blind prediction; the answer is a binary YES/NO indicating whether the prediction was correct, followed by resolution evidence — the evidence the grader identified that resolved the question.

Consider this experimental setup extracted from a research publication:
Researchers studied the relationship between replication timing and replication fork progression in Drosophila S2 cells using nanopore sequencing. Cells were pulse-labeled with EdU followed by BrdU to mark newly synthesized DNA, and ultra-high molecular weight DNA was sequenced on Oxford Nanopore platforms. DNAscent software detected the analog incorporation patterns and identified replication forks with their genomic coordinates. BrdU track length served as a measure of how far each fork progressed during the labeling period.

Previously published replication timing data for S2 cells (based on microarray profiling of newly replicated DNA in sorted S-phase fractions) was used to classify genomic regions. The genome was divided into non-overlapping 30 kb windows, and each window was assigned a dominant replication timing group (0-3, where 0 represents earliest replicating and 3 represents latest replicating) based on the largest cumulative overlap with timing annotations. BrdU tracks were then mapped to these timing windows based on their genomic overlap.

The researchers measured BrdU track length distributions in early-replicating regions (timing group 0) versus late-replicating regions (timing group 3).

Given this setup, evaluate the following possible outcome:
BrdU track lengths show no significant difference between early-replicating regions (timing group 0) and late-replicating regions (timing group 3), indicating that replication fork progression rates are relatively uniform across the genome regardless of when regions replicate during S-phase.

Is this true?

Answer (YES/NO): NO